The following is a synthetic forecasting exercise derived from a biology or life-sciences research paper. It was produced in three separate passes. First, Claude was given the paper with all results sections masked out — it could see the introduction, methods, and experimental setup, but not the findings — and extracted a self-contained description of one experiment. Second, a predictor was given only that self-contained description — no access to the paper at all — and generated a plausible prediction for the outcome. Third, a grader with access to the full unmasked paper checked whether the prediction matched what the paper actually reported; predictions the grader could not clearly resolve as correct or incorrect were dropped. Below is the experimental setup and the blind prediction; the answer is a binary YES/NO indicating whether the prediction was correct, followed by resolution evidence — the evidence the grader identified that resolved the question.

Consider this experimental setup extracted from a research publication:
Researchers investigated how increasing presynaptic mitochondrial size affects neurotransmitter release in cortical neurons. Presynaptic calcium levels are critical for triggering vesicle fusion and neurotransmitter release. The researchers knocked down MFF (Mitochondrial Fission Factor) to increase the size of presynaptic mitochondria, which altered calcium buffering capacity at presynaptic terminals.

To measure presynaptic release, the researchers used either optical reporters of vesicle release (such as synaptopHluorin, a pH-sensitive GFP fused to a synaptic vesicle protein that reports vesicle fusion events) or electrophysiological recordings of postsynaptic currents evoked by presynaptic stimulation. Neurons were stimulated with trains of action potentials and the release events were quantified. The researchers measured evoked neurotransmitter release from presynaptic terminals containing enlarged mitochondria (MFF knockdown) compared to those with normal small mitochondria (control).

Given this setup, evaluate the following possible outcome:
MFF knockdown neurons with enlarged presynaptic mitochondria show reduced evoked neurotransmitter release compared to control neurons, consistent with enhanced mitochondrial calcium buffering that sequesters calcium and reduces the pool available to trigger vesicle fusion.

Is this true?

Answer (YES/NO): YES